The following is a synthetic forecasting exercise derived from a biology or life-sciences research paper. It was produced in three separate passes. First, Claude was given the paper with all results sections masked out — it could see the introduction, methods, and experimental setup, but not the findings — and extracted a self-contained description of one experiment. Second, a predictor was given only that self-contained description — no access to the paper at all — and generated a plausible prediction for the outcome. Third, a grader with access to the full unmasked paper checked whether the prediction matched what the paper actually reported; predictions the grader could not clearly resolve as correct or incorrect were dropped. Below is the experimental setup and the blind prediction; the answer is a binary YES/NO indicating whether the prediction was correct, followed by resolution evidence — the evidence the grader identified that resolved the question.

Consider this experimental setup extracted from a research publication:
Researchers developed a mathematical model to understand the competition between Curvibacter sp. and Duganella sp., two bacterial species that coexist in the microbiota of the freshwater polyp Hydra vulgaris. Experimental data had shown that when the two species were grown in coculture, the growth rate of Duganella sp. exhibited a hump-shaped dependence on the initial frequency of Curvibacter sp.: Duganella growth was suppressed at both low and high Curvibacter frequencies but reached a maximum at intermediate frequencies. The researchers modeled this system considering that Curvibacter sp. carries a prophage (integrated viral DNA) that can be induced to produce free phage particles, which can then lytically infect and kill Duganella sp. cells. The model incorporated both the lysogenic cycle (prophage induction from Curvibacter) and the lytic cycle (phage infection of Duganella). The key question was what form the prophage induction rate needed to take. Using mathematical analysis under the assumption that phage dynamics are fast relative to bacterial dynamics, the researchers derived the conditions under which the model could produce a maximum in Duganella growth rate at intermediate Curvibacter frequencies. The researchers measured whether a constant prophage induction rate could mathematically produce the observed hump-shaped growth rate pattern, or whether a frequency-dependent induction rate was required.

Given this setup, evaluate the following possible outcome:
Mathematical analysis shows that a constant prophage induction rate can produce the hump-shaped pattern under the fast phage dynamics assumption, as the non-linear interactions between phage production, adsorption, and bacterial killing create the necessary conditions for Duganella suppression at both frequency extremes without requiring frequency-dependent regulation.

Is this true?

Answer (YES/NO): NO